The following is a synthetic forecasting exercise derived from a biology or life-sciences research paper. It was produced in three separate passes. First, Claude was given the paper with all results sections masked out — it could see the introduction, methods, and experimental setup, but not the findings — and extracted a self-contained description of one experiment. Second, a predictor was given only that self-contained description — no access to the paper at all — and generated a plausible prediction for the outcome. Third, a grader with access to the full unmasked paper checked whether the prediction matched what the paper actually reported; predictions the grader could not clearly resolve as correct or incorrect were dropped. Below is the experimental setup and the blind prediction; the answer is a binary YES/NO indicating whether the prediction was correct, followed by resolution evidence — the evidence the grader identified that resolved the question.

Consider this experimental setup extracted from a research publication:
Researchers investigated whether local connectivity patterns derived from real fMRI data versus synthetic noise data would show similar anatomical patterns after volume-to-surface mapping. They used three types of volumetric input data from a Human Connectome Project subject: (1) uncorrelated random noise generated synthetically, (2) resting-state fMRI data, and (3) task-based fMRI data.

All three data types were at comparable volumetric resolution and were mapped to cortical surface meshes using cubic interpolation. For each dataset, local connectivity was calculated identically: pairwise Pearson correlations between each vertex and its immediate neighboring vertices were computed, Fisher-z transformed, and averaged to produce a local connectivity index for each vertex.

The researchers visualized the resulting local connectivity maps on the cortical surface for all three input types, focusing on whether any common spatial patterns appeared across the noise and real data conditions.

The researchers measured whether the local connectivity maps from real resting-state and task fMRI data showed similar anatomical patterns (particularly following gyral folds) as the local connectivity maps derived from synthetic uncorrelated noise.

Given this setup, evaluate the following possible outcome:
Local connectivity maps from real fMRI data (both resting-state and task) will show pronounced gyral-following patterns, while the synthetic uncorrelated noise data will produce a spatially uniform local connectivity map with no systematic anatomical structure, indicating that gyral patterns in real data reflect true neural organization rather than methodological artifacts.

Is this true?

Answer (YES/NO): NO